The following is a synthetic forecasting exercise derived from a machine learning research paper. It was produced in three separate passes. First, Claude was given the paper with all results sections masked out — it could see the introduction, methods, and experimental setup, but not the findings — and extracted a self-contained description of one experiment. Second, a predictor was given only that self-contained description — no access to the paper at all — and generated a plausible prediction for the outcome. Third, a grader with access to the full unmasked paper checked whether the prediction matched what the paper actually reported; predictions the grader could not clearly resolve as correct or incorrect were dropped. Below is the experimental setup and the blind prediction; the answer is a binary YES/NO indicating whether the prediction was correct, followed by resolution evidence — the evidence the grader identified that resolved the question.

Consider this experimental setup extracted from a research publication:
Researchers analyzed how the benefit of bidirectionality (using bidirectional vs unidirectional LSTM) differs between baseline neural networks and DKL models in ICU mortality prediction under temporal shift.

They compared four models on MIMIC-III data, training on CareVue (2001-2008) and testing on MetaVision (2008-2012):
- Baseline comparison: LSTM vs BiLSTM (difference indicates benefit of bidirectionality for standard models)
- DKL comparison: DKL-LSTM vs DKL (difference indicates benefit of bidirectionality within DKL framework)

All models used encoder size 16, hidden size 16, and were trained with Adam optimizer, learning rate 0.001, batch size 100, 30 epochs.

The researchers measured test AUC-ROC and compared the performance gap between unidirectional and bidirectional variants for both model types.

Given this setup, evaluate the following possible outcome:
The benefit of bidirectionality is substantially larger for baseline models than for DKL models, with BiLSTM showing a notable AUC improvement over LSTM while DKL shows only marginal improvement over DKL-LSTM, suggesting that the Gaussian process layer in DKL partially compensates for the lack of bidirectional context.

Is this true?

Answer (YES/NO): NO